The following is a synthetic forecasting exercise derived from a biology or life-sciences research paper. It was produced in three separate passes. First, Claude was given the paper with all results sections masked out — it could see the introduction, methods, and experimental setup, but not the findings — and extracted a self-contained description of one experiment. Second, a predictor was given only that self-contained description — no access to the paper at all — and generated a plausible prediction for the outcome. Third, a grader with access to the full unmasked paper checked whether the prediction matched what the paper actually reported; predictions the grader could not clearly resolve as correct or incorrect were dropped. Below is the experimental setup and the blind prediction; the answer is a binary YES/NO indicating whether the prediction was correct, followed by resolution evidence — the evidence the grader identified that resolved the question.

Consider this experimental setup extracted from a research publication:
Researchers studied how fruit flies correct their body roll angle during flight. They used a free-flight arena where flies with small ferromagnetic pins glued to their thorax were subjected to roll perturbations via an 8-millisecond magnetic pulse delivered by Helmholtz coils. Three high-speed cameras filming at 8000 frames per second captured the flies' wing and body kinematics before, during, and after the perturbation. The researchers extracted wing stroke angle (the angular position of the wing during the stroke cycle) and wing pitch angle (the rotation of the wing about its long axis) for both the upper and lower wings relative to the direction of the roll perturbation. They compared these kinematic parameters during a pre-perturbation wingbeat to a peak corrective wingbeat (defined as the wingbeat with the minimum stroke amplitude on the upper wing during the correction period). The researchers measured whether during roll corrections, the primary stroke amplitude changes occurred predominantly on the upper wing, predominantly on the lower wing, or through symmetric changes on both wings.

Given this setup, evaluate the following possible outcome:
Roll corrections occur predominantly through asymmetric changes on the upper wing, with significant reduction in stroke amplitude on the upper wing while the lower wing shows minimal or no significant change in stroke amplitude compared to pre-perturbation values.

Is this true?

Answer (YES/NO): NO